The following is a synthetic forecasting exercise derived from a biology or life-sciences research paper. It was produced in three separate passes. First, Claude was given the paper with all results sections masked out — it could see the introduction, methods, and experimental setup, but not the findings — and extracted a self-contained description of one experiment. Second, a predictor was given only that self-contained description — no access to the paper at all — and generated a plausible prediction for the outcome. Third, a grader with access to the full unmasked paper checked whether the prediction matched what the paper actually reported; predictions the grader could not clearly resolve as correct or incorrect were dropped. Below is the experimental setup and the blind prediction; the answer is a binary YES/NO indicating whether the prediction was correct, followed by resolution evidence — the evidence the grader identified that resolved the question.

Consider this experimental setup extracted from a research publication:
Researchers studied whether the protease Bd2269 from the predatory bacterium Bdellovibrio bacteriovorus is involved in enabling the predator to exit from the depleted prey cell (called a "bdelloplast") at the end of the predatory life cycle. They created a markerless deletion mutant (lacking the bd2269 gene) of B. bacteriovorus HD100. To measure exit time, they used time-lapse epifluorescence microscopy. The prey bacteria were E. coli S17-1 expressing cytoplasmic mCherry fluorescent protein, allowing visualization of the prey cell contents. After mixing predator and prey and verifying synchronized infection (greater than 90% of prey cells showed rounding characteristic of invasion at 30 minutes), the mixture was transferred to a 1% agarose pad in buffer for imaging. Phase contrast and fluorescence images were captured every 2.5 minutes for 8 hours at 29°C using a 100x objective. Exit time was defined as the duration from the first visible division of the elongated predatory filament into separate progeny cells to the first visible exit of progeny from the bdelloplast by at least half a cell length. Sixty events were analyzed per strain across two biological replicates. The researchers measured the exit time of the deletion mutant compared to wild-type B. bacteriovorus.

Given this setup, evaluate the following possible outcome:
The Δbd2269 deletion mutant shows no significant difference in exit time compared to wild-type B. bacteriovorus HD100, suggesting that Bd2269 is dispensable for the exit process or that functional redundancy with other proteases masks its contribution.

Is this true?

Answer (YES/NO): NO